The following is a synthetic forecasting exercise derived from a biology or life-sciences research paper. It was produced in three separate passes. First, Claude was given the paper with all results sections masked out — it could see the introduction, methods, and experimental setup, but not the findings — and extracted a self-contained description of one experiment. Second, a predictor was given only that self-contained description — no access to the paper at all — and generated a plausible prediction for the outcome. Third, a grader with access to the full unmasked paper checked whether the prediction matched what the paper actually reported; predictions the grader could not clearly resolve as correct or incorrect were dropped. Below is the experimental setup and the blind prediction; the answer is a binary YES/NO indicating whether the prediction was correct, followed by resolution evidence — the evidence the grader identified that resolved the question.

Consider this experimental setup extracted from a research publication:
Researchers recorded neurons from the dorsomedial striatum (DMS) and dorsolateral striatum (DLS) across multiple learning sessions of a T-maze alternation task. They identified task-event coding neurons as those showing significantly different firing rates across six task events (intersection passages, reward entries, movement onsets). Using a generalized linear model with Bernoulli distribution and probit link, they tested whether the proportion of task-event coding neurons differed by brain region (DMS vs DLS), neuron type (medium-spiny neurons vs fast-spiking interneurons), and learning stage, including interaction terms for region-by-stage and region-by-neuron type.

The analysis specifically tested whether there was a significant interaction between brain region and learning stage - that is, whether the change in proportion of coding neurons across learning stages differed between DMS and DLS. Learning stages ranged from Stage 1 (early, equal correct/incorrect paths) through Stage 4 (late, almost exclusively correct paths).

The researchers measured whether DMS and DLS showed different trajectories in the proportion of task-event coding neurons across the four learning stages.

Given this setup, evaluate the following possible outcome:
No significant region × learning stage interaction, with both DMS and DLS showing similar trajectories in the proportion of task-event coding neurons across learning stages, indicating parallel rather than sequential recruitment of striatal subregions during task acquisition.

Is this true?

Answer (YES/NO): NO